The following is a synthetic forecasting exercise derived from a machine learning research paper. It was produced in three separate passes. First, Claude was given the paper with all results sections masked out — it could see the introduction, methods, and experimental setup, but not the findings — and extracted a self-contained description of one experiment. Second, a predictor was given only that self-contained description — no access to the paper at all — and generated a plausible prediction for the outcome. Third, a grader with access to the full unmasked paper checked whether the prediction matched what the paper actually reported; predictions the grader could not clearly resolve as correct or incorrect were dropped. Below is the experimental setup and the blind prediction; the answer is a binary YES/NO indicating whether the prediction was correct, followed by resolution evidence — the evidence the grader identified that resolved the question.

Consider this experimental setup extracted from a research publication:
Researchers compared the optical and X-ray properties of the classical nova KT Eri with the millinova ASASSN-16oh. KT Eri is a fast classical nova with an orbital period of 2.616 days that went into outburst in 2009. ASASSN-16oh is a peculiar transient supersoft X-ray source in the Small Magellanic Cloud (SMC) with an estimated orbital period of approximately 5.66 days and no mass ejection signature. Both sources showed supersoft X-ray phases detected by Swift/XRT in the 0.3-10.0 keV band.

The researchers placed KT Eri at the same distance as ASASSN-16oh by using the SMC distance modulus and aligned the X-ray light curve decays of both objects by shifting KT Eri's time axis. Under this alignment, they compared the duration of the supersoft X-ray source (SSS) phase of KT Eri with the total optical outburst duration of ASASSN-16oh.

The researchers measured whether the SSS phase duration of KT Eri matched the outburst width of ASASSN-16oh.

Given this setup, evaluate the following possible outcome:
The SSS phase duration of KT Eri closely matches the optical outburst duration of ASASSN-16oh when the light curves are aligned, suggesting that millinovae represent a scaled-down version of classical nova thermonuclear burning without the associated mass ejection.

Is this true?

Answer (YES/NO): YES